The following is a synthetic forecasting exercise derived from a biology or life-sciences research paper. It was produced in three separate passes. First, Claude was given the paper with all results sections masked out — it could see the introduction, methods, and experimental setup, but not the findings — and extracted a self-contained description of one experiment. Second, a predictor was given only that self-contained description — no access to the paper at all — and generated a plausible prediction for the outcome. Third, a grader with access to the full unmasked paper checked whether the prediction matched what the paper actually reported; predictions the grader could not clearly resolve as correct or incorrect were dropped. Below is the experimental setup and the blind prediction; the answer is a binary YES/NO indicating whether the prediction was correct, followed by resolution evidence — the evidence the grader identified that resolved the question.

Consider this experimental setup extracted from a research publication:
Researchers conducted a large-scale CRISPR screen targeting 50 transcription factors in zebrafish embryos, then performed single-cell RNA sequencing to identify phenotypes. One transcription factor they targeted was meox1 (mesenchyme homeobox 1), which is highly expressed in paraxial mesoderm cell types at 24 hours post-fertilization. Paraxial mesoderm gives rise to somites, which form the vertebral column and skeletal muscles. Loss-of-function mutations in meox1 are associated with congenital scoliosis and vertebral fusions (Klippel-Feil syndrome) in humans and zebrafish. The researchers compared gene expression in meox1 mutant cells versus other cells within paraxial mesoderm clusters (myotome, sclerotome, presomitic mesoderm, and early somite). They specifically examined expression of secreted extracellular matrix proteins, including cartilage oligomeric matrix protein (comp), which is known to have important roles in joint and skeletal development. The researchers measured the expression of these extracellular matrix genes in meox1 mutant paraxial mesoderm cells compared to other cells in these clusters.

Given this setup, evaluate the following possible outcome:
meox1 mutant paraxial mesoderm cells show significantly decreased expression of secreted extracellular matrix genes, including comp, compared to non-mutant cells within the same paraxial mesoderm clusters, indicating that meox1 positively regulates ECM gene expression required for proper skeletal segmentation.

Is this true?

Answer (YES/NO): YES